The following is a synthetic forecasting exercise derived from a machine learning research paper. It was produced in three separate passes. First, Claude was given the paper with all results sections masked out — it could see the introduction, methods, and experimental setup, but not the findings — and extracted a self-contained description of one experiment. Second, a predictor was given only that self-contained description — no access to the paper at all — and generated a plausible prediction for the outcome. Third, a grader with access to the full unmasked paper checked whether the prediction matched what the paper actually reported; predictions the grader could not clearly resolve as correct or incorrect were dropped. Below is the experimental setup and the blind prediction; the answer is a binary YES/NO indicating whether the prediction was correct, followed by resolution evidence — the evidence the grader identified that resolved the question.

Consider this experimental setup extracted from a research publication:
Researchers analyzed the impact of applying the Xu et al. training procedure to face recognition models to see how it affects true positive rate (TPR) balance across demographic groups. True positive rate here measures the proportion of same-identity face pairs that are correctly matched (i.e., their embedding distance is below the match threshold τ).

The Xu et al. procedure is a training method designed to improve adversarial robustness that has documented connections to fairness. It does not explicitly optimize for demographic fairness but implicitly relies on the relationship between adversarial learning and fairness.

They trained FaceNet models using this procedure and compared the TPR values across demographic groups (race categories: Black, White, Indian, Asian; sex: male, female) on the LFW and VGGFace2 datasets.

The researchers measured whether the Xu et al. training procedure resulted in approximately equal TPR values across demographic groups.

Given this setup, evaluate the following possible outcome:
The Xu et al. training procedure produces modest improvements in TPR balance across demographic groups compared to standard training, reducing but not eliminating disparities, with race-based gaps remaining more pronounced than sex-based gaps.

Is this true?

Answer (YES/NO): NO